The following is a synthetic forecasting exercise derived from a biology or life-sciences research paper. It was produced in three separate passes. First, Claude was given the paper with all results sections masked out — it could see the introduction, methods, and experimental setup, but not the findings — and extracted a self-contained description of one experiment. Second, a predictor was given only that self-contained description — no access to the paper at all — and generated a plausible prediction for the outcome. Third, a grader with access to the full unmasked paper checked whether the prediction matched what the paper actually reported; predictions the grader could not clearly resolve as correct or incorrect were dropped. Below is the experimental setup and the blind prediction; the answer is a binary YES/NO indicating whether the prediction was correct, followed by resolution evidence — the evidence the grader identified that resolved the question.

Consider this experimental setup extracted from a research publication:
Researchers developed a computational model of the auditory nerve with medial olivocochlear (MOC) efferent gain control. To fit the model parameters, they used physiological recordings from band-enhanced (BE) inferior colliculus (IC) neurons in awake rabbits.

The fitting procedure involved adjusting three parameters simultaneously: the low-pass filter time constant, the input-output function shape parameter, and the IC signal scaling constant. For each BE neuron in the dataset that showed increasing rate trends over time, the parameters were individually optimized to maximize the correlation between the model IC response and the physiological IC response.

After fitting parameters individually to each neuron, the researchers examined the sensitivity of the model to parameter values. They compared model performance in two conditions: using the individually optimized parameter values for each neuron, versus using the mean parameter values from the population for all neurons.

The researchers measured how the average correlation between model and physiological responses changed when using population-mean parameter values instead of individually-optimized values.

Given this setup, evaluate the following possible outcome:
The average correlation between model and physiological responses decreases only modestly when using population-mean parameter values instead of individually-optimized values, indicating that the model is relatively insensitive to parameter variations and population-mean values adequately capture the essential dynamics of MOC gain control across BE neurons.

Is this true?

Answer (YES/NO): NO